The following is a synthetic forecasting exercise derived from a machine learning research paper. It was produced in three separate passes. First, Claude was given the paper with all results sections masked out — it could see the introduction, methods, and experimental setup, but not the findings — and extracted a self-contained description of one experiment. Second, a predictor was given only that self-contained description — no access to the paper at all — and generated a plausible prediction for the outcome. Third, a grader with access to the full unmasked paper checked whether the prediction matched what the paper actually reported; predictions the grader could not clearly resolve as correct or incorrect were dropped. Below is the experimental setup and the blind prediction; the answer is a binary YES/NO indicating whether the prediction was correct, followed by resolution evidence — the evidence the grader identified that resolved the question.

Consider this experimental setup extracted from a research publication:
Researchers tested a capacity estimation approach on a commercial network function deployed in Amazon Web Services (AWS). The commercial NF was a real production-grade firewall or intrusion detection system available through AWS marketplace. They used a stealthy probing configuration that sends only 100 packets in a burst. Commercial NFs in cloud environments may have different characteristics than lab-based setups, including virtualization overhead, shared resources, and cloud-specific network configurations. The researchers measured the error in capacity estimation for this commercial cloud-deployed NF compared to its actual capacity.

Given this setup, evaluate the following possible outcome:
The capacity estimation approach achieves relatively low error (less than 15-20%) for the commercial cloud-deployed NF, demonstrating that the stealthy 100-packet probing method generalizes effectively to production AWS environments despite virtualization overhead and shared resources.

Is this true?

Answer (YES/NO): YES